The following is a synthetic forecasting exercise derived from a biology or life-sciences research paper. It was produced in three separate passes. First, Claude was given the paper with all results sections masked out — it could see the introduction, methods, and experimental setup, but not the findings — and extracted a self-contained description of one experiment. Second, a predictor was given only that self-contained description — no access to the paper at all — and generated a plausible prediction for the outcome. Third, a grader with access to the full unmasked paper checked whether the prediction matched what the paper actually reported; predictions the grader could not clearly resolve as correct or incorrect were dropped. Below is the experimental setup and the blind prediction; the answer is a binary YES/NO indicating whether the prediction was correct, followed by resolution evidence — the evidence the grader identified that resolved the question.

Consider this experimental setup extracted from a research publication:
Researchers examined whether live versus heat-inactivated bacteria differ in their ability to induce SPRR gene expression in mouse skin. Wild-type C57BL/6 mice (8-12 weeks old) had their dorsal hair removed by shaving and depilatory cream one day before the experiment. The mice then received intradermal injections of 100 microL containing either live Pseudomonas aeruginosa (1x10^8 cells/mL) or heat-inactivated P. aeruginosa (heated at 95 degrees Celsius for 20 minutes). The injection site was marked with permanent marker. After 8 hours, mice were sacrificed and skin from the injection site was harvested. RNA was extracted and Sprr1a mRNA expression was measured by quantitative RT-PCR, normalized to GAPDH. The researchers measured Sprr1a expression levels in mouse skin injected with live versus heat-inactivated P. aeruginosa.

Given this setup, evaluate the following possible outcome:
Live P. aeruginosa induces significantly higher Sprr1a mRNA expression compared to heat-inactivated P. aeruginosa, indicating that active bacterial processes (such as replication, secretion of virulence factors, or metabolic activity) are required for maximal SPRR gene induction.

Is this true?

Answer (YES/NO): NO